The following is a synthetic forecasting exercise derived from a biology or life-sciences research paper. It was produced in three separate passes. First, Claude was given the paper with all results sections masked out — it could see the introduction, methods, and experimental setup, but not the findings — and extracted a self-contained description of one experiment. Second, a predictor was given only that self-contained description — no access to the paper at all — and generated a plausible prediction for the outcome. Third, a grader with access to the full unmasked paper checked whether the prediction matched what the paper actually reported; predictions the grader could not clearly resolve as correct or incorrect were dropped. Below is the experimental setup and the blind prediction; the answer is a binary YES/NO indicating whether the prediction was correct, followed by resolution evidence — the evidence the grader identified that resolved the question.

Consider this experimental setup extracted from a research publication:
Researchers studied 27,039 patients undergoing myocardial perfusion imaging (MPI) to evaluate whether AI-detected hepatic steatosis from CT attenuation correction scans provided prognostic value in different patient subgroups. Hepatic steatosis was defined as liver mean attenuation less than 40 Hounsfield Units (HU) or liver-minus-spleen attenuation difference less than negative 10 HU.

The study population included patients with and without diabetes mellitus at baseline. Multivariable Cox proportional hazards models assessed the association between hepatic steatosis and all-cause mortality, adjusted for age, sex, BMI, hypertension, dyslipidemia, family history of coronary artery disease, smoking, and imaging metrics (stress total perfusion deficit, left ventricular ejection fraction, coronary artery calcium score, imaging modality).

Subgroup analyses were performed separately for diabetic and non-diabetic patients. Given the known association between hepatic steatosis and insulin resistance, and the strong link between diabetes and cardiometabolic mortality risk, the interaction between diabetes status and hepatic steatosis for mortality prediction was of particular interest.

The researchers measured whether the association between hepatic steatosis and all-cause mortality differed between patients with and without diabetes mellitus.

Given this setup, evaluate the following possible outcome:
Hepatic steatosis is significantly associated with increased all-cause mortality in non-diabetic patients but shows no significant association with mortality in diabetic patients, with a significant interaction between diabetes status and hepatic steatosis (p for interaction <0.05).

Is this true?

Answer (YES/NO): NO